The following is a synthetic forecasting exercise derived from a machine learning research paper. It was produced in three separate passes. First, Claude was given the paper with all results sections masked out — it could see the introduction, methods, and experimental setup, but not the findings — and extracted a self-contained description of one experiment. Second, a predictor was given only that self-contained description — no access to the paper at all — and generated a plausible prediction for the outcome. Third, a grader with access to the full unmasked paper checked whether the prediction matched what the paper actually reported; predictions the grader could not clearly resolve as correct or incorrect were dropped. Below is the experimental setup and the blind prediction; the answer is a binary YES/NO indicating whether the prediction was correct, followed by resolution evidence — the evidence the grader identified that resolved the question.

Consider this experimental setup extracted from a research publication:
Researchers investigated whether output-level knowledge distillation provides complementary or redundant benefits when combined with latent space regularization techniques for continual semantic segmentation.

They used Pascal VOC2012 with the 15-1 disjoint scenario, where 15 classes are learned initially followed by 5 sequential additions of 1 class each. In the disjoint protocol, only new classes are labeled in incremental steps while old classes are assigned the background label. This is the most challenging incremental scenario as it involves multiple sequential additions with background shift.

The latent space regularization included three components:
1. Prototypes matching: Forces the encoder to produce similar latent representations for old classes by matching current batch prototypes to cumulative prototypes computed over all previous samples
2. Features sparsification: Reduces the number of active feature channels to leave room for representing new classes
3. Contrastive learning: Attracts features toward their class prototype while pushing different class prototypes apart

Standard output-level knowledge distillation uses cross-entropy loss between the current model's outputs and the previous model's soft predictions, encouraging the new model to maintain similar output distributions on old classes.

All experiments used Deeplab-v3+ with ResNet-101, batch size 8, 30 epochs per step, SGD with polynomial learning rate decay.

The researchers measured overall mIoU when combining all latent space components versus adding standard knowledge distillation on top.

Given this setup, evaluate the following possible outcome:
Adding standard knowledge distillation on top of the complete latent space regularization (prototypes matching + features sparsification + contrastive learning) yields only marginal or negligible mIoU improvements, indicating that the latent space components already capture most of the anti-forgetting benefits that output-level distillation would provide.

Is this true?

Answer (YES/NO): NO